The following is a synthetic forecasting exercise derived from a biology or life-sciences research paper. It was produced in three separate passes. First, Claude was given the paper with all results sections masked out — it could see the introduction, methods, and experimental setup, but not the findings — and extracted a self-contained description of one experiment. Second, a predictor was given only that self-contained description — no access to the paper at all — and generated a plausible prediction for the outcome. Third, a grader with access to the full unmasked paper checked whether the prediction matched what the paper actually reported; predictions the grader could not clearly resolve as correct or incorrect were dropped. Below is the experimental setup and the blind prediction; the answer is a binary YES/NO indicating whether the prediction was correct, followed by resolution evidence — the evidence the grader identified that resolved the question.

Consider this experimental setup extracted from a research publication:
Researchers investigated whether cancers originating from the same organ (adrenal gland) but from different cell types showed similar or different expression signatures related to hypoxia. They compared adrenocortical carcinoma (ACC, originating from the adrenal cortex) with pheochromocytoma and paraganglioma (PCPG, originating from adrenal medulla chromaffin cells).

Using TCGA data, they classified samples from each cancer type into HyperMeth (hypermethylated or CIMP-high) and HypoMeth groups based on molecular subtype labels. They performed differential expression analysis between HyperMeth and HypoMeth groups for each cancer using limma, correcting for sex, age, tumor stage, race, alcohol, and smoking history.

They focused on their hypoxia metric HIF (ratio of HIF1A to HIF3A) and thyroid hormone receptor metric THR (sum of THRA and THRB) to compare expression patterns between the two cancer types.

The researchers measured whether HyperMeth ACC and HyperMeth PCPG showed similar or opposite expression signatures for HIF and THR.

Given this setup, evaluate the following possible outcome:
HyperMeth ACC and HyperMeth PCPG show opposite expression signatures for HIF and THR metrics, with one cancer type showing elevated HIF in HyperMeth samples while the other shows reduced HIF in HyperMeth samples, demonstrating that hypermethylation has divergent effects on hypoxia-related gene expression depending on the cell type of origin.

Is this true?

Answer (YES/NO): YES